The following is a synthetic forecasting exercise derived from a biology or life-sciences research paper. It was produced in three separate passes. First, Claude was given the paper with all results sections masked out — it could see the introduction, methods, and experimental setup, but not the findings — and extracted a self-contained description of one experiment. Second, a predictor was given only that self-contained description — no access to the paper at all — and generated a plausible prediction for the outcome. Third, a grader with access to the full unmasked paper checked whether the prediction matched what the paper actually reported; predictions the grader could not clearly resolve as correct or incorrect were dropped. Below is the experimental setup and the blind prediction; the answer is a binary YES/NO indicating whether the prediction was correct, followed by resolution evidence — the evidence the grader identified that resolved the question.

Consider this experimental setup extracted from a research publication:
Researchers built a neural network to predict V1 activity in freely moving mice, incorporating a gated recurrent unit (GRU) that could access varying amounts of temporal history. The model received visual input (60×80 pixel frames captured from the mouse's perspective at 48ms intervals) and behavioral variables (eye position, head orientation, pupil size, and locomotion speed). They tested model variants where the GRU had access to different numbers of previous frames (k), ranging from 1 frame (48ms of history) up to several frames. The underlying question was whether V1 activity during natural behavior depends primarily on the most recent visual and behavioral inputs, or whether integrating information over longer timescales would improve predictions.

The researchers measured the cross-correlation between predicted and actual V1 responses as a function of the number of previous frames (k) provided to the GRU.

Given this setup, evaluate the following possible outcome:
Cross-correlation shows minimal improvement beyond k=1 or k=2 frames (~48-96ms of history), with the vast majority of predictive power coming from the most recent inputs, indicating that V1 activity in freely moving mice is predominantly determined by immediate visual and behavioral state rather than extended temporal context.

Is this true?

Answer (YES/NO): NO